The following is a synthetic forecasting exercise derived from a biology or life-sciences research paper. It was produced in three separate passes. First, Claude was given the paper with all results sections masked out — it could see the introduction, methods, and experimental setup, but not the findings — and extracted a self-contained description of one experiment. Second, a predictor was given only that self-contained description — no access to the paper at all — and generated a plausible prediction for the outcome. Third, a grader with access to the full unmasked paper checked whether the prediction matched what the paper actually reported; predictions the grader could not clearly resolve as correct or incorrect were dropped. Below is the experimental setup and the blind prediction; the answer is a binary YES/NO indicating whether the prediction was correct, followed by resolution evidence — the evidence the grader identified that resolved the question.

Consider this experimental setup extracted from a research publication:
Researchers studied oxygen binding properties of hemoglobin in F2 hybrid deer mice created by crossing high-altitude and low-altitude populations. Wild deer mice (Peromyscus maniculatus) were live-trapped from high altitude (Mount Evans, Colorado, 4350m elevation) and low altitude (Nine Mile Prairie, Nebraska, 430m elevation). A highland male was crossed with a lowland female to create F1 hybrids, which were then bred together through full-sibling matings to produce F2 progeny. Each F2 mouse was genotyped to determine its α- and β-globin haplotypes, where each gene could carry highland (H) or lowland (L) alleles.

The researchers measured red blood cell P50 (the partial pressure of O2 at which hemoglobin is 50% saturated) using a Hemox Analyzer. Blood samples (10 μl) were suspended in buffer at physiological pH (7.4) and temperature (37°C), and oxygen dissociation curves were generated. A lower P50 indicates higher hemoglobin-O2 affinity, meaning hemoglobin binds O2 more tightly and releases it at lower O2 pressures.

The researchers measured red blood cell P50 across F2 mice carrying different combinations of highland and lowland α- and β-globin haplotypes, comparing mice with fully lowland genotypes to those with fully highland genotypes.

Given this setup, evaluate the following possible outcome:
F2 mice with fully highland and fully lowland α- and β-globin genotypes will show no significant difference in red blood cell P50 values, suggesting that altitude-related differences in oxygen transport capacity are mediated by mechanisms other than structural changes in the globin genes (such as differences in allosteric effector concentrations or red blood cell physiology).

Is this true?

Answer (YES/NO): NO